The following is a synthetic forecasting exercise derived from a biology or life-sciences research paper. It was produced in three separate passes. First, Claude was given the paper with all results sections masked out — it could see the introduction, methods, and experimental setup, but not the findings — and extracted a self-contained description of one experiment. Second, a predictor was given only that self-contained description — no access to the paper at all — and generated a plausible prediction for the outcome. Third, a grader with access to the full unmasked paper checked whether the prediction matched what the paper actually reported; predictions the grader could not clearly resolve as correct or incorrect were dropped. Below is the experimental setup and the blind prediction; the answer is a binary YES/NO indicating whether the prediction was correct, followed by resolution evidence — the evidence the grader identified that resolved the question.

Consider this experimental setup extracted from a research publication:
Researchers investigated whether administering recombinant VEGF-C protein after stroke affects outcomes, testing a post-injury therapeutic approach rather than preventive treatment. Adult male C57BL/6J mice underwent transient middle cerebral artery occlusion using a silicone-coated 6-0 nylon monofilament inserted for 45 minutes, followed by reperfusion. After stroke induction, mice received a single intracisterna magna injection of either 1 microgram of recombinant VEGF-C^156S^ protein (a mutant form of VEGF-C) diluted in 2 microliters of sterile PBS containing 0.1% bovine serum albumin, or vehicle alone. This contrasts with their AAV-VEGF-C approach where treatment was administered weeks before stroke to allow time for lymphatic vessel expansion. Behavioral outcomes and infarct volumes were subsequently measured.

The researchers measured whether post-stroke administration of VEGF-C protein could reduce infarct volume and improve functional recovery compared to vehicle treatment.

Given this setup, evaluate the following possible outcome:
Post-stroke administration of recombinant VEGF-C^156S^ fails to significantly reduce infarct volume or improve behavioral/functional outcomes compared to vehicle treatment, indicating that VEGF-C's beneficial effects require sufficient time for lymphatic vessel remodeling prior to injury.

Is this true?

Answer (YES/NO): YES